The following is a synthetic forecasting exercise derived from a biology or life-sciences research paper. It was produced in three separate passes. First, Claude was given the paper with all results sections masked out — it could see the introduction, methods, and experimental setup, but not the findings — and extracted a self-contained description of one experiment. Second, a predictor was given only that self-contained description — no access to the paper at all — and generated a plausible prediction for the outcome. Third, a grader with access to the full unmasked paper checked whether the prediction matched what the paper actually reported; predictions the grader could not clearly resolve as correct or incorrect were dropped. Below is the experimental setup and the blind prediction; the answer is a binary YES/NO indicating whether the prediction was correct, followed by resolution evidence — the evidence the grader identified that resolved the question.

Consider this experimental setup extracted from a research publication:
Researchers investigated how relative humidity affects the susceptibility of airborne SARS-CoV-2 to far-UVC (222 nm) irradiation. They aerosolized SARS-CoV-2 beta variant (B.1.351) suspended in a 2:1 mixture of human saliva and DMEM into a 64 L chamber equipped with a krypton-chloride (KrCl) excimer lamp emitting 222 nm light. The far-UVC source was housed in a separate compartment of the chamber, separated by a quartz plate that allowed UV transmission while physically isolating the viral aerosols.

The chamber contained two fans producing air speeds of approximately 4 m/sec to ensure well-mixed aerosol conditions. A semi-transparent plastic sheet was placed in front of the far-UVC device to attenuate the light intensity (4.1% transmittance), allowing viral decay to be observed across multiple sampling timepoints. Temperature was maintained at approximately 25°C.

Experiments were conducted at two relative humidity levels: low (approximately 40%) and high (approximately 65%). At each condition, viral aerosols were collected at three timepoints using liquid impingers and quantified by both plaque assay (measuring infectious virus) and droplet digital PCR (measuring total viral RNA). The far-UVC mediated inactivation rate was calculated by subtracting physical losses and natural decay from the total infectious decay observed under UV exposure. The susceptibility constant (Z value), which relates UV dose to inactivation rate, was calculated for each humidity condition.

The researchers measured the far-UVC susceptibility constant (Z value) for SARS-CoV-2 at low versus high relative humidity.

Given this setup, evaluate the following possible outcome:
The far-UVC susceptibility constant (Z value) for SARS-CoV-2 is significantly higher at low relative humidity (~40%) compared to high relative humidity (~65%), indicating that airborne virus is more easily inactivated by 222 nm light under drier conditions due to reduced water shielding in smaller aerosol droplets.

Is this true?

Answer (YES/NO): NO